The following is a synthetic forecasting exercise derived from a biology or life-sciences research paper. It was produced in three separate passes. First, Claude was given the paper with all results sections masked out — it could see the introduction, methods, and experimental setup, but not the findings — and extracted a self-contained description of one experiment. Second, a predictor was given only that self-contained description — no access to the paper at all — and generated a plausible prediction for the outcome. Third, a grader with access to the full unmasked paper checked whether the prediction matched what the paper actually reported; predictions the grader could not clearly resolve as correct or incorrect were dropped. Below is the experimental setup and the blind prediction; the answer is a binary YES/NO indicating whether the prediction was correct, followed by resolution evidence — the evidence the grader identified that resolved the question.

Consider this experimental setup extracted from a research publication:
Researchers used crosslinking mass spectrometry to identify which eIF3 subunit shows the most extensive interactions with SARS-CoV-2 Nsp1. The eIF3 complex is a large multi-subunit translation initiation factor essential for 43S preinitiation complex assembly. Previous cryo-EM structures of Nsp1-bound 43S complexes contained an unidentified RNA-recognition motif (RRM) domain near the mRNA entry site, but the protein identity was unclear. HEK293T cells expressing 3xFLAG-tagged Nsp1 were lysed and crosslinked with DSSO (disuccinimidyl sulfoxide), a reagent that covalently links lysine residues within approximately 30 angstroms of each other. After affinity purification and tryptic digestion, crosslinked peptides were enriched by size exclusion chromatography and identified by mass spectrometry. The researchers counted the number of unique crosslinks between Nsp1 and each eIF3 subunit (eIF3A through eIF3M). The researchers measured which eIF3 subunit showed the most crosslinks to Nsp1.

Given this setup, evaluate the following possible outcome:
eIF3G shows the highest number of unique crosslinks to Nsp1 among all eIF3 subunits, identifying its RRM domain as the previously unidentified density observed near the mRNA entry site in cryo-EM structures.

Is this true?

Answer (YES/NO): YES